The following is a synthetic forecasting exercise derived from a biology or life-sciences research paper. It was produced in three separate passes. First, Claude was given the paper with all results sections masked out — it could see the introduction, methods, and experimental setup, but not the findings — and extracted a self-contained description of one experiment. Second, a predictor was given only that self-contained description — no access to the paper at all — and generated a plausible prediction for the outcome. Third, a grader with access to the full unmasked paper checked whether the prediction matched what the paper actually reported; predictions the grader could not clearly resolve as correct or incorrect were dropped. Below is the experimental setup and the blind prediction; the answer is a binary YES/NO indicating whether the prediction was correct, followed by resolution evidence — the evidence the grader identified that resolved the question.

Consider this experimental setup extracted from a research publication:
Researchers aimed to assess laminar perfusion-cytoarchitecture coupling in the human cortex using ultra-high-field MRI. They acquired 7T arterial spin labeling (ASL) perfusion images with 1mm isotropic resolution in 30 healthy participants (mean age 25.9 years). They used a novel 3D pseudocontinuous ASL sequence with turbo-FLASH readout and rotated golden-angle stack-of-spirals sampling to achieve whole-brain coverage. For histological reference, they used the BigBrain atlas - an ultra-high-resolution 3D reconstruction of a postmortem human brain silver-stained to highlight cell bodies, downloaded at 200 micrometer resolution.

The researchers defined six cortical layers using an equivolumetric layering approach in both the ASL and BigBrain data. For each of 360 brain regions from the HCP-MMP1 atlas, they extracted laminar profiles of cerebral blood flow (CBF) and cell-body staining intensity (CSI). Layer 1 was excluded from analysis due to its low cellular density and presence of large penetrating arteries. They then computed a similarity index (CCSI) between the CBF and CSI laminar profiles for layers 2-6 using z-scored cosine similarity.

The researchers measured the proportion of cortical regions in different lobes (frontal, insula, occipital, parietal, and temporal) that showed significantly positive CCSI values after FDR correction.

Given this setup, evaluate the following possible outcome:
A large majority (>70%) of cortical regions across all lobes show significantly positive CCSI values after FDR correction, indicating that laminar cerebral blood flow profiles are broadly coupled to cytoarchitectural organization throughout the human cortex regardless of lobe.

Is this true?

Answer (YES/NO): YES